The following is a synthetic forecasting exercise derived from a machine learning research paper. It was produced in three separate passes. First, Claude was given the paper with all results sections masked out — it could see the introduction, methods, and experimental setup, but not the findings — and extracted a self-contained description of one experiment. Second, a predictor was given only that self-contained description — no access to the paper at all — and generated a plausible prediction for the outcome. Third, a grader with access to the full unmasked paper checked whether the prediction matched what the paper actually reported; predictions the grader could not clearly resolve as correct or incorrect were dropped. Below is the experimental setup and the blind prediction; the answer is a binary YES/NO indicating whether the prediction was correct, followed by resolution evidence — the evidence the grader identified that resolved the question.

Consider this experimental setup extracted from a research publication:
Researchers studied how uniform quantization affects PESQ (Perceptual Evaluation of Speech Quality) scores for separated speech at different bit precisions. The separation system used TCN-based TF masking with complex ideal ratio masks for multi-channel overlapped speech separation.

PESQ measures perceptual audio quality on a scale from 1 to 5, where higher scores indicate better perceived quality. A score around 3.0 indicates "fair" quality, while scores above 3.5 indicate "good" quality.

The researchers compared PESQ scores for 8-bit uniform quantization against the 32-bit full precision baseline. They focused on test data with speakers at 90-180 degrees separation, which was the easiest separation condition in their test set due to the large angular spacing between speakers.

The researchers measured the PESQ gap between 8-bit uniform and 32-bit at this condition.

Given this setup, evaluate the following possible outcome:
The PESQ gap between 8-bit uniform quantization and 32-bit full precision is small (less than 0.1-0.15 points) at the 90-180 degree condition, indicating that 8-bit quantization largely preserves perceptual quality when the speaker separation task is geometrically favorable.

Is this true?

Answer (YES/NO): YES